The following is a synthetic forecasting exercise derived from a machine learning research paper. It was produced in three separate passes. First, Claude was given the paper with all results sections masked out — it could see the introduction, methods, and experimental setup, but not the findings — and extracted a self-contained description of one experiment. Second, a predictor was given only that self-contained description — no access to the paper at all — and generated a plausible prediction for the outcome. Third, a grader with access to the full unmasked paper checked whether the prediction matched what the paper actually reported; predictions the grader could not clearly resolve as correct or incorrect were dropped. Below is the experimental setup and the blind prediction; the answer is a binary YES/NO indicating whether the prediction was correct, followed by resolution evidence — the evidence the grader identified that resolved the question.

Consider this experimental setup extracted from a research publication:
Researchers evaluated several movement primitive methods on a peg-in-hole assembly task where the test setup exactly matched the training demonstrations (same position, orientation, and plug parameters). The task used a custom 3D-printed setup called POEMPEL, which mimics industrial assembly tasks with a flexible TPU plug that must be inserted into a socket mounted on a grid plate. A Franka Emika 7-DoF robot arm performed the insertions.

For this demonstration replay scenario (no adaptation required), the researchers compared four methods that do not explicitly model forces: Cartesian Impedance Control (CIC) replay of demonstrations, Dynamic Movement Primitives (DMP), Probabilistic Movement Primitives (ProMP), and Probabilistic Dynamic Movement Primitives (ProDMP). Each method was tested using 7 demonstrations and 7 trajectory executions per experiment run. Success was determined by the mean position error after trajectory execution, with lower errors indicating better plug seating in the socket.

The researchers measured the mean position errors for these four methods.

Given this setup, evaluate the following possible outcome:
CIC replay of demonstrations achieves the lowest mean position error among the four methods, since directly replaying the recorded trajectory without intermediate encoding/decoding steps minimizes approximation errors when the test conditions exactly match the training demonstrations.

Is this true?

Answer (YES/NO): NO